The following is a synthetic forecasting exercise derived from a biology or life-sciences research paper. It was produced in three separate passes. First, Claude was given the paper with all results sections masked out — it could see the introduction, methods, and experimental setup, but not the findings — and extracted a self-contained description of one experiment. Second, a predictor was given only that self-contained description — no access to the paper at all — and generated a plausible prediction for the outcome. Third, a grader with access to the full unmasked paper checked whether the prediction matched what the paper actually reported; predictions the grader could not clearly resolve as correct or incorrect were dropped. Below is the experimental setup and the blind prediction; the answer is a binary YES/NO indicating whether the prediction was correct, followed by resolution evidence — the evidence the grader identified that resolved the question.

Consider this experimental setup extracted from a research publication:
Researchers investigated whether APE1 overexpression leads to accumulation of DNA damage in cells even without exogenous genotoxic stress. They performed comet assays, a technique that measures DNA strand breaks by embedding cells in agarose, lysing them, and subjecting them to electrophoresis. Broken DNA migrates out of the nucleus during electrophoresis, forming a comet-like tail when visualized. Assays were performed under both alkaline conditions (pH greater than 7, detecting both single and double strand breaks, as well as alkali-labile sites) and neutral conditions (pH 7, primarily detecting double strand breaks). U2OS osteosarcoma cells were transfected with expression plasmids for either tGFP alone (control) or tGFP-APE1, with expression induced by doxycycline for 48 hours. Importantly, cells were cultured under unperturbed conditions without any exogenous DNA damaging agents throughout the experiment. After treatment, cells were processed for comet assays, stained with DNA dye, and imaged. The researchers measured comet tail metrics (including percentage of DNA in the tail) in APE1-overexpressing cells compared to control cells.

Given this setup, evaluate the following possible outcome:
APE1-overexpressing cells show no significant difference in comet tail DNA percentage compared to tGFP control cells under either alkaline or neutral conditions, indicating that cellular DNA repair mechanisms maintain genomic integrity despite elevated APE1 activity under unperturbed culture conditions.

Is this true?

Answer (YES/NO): NO